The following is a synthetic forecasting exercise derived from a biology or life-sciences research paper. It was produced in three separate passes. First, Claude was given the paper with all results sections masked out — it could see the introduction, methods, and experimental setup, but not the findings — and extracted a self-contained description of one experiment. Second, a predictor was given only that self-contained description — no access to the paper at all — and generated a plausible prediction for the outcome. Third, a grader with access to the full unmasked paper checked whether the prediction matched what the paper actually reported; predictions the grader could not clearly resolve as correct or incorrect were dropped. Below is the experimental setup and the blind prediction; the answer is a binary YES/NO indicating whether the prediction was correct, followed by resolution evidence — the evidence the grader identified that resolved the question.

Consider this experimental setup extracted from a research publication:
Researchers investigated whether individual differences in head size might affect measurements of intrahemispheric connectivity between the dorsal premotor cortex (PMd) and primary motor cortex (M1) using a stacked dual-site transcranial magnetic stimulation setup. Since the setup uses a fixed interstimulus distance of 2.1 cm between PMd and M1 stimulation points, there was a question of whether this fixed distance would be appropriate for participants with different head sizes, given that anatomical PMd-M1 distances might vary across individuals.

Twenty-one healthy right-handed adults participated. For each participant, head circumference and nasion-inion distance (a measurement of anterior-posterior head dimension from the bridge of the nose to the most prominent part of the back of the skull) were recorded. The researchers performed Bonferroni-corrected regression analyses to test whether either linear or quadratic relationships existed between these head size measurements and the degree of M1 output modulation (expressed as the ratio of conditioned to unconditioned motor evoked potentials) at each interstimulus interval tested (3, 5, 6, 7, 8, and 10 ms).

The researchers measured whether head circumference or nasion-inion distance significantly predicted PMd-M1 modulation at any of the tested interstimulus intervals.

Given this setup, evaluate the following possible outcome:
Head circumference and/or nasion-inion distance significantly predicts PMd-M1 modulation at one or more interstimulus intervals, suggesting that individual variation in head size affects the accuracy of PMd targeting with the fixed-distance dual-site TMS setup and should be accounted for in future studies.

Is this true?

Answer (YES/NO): NO